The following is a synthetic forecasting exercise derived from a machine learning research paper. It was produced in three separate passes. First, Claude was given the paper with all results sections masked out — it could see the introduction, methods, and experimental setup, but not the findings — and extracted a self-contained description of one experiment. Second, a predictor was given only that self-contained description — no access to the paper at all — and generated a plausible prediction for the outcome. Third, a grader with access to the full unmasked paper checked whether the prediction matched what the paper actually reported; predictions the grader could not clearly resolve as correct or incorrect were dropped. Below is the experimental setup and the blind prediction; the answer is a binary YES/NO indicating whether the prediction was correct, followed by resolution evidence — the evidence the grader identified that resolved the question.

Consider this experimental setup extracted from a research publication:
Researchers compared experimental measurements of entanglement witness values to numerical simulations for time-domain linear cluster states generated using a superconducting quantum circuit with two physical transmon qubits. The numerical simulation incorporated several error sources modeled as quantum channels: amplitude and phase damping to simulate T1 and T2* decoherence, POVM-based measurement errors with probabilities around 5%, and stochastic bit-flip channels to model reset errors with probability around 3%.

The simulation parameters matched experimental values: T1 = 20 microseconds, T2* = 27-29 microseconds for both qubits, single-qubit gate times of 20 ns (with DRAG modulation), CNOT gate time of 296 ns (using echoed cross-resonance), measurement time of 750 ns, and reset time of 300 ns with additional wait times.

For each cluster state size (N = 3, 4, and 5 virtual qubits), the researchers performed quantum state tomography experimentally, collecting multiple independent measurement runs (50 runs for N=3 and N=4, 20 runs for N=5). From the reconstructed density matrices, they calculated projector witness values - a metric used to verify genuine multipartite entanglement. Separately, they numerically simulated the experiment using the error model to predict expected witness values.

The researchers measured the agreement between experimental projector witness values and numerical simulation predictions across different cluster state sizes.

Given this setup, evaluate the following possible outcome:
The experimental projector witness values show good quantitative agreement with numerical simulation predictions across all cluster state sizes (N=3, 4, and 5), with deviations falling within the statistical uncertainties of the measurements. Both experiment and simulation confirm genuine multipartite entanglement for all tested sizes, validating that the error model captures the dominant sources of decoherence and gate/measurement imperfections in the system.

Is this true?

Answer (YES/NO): NO